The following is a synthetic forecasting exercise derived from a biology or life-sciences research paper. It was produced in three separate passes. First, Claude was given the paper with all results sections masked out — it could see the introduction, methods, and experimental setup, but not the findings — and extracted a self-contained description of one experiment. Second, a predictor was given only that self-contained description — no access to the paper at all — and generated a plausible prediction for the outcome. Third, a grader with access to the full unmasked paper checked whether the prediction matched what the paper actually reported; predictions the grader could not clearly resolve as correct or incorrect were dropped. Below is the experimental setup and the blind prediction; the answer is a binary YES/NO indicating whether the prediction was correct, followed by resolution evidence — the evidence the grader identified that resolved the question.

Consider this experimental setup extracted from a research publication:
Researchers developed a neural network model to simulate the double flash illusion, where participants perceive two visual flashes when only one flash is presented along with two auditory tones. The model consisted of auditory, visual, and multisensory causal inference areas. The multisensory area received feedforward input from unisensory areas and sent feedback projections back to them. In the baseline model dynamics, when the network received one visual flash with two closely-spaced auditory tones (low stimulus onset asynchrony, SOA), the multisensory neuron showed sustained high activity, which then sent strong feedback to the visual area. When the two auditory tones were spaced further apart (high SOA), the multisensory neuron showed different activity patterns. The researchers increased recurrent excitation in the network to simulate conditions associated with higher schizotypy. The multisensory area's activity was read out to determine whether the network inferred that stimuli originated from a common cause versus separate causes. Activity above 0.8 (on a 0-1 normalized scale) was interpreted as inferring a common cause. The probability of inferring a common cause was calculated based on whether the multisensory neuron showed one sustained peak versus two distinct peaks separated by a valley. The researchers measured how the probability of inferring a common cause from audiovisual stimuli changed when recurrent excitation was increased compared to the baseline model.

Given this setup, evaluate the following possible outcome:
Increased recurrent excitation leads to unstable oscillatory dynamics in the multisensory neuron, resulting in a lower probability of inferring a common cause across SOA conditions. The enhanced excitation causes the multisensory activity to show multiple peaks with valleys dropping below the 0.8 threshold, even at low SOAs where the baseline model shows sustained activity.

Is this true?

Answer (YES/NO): NO